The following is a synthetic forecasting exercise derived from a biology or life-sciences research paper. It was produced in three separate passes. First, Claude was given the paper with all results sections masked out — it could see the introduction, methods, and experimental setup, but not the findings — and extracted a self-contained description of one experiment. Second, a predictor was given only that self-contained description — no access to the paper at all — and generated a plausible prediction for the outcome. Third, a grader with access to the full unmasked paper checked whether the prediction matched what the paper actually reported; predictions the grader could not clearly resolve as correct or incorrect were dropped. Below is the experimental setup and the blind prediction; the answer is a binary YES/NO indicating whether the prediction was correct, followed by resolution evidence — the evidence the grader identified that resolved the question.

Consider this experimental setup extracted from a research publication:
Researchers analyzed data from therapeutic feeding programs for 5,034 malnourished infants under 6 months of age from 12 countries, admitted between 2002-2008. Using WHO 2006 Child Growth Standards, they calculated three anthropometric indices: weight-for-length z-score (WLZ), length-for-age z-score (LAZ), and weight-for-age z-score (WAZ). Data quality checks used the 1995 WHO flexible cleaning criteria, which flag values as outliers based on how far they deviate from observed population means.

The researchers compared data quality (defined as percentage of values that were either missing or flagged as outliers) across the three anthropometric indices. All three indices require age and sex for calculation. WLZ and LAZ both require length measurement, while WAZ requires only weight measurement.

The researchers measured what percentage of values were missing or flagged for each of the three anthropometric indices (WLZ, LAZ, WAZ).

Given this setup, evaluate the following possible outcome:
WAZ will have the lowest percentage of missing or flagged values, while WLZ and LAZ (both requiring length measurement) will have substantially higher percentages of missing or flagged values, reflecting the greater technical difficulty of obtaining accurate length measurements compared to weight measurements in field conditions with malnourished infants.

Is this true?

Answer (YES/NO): YES